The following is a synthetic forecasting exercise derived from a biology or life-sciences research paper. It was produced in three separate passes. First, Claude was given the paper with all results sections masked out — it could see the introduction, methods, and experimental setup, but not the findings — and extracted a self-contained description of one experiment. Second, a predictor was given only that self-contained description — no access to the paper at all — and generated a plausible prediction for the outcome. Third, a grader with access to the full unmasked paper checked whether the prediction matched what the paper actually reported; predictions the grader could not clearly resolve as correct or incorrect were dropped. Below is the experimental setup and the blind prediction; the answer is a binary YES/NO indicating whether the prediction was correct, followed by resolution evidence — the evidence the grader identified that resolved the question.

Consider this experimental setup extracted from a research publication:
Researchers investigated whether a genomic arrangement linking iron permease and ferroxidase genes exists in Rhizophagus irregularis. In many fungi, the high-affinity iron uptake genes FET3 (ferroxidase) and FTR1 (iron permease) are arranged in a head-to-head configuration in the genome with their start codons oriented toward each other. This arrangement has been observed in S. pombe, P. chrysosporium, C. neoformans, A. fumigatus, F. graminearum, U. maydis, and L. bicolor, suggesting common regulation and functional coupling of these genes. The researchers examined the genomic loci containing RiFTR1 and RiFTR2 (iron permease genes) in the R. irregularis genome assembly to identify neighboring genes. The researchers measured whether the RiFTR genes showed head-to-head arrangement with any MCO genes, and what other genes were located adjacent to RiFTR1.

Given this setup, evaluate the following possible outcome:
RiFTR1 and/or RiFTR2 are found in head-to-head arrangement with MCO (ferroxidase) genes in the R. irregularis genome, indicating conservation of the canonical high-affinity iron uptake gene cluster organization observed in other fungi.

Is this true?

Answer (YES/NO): NO